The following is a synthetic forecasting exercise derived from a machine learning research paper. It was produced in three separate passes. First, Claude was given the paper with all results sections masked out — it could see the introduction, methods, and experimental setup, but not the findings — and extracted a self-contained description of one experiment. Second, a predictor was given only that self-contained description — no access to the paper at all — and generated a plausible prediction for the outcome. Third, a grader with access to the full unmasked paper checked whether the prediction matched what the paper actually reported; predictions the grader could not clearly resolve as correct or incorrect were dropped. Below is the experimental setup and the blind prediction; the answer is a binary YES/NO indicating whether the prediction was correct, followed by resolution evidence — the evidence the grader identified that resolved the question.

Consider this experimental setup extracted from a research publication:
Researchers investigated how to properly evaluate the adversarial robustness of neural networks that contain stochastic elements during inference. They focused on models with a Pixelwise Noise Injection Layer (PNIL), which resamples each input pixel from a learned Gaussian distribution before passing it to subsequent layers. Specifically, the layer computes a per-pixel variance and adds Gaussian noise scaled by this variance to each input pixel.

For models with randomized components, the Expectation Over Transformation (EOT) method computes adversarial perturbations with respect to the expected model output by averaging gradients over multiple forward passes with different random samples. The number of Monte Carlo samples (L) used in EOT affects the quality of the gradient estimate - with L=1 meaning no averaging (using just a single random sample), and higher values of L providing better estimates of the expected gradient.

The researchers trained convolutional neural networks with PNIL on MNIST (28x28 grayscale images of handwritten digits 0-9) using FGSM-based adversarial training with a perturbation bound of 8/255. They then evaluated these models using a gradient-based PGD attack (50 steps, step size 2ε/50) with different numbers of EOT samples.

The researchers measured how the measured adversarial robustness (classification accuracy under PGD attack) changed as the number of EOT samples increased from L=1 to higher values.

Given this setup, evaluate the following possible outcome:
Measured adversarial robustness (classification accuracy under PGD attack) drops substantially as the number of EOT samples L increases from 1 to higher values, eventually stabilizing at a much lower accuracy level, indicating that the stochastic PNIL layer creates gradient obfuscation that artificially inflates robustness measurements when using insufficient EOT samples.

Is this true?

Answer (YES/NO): NO